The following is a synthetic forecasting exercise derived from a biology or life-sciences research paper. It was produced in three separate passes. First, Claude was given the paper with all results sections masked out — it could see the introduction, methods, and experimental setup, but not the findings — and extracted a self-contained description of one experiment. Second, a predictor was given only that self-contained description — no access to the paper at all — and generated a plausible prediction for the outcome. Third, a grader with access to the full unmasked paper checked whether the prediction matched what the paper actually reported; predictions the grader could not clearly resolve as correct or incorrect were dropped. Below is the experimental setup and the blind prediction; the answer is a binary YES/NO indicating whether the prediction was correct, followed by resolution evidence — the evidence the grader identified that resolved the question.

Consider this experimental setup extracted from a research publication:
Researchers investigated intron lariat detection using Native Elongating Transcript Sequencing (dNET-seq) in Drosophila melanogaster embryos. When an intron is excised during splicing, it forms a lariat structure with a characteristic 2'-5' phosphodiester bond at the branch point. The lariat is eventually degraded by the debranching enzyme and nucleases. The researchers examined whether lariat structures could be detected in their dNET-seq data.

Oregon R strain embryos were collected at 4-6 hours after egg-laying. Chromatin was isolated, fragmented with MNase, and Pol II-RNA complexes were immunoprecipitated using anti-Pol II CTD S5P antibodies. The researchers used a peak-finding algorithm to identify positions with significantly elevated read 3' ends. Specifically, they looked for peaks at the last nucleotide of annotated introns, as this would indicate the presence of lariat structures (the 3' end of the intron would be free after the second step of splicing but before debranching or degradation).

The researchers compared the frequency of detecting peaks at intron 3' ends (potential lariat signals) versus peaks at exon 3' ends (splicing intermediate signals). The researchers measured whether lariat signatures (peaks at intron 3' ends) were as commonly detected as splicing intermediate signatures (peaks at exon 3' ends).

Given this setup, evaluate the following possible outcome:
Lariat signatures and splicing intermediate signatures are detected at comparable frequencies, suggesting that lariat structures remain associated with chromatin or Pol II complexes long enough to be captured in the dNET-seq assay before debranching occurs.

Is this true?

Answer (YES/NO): NO